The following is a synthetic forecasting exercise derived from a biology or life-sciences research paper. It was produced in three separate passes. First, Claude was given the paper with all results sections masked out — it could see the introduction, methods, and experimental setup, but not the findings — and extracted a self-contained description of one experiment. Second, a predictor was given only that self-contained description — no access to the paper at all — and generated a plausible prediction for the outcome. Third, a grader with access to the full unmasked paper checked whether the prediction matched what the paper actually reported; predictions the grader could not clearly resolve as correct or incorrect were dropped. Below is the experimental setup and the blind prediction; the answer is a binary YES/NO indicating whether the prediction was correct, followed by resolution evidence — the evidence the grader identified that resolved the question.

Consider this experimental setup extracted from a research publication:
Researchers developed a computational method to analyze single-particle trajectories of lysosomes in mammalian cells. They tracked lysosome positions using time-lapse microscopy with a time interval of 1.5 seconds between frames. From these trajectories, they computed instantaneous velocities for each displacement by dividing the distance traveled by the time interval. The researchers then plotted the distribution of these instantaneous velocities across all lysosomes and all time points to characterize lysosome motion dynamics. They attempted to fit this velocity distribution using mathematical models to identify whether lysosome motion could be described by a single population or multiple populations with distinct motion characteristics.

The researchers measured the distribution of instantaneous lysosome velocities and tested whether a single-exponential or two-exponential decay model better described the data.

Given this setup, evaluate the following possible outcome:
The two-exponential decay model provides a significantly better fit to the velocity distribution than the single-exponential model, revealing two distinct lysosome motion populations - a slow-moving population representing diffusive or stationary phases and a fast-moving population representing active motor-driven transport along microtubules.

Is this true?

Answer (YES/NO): NO